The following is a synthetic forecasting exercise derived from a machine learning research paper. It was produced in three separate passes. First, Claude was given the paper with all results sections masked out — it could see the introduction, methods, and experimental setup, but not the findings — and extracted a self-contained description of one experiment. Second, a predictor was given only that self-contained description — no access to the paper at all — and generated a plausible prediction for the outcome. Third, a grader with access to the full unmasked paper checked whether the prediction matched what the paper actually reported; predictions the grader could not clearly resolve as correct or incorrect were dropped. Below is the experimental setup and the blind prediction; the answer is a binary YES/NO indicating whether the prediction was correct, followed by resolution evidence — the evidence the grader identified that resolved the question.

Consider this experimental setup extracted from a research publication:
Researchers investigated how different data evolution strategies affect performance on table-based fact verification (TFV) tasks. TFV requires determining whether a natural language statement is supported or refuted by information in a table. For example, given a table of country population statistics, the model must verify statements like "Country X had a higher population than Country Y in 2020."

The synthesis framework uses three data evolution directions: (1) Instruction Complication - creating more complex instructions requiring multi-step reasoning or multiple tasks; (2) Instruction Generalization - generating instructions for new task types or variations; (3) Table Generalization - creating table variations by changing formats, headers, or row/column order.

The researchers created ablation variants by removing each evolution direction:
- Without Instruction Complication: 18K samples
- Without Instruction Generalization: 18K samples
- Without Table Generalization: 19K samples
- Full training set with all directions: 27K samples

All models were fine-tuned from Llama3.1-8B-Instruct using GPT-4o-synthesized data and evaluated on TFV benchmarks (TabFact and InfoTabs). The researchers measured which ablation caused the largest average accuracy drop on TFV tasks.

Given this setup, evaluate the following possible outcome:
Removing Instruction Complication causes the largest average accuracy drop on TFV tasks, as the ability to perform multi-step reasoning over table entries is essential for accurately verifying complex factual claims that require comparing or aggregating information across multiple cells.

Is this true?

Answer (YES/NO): YES